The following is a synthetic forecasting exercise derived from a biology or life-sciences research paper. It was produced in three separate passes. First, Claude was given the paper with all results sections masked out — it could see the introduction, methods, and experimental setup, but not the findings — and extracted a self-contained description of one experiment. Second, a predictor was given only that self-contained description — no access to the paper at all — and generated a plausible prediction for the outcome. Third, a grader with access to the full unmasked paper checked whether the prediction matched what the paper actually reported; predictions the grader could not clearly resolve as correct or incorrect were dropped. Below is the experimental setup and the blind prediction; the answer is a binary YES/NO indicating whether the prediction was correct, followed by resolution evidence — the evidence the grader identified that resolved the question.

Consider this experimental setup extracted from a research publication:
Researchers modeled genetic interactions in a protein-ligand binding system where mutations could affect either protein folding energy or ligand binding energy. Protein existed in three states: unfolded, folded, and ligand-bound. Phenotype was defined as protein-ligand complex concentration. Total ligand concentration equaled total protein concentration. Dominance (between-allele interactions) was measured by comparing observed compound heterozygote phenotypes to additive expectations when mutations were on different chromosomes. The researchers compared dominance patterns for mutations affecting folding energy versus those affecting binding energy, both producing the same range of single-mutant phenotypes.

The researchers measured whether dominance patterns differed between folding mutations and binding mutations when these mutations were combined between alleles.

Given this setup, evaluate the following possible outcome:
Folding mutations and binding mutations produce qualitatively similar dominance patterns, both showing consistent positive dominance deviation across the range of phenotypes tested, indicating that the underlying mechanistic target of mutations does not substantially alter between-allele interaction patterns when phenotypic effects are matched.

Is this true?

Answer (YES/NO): YES